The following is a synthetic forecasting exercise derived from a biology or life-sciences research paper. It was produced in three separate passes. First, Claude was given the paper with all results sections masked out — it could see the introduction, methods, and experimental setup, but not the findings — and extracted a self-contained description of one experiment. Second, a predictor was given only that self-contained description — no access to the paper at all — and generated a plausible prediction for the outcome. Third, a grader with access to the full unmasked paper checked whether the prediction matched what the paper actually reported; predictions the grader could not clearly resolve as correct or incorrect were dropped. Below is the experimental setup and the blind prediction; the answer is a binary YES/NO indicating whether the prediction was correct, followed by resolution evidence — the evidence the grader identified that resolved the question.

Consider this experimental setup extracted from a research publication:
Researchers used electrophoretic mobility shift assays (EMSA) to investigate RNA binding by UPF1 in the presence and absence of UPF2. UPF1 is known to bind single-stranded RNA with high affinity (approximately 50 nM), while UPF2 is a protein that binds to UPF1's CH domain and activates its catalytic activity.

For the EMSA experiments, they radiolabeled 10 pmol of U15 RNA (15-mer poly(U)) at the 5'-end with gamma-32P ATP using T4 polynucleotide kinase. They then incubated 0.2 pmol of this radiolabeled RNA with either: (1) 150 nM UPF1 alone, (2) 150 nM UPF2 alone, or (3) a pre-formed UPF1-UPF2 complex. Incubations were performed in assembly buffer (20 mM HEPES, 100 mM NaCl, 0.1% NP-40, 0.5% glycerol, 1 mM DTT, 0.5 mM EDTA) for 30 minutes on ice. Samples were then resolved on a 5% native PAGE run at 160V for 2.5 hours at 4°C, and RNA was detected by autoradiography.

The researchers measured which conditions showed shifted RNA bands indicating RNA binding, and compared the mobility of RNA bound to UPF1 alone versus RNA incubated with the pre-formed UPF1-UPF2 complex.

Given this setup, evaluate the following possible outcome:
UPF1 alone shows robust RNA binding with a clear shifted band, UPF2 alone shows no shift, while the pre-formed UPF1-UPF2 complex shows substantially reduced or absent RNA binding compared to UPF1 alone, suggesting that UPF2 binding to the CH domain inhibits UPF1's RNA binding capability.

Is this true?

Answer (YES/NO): NO